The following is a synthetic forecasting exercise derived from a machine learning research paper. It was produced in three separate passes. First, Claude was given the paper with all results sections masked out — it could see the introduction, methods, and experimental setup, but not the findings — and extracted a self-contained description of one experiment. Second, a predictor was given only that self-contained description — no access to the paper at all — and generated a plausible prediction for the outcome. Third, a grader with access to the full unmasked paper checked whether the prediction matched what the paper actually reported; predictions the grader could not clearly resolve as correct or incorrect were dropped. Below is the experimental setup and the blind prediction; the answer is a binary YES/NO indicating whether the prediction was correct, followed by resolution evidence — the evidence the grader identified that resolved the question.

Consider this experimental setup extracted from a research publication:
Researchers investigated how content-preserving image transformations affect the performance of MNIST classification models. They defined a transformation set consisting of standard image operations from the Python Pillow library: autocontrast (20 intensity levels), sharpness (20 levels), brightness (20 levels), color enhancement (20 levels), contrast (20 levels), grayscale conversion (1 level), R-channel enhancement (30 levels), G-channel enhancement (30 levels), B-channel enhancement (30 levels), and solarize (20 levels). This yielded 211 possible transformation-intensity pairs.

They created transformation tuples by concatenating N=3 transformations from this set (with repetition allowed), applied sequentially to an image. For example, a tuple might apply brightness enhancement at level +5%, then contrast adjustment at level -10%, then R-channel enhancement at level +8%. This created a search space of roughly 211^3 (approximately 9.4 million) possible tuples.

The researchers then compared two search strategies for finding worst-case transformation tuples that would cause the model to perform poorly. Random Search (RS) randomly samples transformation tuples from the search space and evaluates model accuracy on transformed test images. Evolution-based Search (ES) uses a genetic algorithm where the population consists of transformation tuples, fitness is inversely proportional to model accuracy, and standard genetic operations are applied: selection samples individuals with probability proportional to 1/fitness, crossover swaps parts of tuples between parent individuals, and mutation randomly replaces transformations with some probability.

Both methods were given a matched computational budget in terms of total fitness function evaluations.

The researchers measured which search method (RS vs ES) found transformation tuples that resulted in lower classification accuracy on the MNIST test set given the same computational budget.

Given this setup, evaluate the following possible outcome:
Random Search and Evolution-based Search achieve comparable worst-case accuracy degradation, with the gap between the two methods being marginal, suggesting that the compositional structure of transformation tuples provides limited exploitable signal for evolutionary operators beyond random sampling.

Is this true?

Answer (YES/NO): NO